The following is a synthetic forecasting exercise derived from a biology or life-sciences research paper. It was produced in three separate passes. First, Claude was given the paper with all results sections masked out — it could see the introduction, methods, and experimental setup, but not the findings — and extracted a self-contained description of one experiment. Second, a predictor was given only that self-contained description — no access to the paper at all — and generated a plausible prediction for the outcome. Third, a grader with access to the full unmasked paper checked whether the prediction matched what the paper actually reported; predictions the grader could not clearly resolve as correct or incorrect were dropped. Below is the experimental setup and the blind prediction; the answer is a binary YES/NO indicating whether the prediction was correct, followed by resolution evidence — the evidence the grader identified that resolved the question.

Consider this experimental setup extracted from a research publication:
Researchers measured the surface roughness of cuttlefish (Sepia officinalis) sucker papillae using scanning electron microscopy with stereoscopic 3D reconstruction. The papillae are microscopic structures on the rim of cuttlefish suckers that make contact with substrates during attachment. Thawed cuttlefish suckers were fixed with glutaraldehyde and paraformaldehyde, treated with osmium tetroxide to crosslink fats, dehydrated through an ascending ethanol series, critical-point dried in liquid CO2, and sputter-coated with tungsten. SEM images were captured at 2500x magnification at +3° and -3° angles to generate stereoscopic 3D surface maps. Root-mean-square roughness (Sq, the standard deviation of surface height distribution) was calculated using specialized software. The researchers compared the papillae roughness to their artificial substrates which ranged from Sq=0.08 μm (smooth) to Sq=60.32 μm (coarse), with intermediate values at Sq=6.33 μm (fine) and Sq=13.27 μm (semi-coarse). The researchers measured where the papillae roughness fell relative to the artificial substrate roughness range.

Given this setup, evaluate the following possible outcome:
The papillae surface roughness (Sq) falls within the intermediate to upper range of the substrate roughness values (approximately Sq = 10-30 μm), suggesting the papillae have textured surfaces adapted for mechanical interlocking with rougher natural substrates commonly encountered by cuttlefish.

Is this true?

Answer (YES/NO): NO